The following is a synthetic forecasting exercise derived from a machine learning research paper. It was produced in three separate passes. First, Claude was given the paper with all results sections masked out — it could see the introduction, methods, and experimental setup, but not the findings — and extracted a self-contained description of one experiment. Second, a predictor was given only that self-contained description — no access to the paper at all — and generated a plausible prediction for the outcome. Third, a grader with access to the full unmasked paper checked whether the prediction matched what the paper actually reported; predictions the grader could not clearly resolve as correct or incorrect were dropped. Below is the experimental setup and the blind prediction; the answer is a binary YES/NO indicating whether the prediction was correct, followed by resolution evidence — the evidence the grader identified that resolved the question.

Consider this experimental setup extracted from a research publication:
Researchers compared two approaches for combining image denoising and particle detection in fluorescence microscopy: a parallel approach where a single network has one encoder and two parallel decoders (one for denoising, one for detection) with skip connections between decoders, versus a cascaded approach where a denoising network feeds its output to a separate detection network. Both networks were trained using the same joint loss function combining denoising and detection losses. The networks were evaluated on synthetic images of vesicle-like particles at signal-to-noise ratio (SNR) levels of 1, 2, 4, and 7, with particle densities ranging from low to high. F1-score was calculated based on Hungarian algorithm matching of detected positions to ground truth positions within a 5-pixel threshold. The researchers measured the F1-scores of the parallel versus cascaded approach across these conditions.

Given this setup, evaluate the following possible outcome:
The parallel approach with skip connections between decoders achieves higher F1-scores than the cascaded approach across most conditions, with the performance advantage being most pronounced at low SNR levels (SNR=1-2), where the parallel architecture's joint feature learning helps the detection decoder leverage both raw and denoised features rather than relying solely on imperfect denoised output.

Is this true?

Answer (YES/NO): NO